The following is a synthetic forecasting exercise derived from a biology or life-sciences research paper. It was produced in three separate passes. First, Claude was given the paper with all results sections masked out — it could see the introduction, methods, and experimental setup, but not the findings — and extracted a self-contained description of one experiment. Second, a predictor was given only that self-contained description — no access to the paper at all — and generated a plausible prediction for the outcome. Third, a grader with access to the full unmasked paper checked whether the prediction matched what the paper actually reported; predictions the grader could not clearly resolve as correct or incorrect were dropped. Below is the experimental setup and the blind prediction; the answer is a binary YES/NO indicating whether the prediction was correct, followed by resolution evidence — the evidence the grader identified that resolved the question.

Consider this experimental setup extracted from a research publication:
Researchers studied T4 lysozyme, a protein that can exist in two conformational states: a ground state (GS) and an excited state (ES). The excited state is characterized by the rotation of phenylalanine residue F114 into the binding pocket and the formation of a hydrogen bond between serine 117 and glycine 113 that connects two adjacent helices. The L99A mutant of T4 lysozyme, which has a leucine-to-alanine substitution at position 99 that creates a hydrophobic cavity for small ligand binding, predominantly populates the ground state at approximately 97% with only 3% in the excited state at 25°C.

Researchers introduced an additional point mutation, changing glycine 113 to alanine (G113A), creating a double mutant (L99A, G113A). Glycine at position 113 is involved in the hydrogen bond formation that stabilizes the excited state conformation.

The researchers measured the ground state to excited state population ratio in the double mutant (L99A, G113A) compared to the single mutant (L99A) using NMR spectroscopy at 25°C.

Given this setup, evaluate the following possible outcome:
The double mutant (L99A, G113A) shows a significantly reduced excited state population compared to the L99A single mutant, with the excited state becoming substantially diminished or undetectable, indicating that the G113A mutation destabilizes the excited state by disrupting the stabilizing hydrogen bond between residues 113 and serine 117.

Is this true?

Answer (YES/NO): NO